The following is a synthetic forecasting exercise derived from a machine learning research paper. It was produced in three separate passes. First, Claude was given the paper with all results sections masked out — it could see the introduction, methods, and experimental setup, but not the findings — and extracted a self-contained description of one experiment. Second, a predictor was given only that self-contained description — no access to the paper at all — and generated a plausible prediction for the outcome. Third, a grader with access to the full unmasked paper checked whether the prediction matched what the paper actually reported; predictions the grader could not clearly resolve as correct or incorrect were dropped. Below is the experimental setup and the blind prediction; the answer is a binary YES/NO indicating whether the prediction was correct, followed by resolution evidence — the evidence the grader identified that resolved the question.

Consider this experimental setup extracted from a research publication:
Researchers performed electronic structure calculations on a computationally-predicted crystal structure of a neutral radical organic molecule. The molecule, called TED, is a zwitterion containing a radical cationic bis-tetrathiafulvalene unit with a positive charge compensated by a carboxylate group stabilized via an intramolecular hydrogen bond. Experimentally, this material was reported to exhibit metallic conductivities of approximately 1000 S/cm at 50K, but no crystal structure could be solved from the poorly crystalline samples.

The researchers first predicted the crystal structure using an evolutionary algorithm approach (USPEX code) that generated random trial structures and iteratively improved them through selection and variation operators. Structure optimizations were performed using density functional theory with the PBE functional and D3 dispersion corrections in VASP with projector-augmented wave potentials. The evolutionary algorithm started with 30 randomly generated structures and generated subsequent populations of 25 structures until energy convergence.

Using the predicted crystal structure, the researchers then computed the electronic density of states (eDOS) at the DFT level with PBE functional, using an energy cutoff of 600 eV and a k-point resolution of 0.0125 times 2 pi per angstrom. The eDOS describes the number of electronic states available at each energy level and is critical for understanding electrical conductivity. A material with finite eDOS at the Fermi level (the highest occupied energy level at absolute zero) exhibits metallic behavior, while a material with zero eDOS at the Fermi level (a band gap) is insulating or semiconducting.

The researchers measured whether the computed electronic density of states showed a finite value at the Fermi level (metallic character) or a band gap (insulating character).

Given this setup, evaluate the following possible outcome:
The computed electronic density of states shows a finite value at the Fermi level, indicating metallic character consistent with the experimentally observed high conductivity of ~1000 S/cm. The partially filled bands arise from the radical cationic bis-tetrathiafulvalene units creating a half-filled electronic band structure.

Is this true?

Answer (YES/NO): YES